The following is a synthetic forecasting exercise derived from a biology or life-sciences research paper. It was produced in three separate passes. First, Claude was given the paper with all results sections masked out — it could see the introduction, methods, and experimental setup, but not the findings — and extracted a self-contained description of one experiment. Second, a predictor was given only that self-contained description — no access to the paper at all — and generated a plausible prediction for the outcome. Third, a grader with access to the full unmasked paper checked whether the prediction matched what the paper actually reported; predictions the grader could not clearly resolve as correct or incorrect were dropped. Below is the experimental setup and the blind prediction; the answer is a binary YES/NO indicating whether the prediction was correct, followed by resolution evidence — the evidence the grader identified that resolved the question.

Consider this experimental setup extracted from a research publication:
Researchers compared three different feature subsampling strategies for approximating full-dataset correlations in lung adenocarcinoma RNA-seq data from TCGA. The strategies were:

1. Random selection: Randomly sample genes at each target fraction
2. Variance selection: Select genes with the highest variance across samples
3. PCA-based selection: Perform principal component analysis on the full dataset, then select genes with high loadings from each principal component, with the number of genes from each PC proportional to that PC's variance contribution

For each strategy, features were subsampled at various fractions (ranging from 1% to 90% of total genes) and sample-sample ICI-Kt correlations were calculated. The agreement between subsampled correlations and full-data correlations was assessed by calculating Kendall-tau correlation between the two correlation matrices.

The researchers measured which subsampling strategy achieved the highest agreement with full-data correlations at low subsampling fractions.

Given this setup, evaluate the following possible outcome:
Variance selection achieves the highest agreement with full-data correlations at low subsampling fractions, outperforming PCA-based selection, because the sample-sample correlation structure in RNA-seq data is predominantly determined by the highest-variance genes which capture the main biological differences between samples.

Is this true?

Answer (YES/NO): NO